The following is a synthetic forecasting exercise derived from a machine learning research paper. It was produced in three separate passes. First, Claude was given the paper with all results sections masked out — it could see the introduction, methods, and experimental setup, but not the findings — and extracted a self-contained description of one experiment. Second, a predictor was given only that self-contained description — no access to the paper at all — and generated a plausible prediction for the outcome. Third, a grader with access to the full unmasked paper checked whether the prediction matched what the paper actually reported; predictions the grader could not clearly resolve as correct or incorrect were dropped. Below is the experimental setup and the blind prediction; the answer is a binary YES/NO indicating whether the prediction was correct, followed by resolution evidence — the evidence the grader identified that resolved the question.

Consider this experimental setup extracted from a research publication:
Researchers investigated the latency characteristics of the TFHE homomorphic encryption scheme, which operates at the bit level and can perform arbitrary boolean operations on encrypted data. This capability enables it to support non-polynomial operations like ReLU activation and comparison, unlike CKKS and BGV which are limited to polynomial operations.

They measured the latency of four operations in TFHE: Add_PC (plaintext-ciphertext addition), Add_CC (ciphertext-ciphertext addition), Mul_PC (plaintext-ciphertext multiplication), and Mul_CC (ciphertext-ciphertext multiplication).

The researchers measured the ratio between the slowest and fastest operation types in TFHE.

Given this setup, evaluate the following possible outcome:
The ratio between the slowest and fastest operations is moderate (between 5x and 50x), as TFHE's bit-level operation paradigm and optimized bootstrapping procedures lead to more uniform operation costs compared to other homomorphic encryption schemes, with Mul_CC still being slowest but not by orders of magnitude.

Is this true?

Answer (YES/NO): YES